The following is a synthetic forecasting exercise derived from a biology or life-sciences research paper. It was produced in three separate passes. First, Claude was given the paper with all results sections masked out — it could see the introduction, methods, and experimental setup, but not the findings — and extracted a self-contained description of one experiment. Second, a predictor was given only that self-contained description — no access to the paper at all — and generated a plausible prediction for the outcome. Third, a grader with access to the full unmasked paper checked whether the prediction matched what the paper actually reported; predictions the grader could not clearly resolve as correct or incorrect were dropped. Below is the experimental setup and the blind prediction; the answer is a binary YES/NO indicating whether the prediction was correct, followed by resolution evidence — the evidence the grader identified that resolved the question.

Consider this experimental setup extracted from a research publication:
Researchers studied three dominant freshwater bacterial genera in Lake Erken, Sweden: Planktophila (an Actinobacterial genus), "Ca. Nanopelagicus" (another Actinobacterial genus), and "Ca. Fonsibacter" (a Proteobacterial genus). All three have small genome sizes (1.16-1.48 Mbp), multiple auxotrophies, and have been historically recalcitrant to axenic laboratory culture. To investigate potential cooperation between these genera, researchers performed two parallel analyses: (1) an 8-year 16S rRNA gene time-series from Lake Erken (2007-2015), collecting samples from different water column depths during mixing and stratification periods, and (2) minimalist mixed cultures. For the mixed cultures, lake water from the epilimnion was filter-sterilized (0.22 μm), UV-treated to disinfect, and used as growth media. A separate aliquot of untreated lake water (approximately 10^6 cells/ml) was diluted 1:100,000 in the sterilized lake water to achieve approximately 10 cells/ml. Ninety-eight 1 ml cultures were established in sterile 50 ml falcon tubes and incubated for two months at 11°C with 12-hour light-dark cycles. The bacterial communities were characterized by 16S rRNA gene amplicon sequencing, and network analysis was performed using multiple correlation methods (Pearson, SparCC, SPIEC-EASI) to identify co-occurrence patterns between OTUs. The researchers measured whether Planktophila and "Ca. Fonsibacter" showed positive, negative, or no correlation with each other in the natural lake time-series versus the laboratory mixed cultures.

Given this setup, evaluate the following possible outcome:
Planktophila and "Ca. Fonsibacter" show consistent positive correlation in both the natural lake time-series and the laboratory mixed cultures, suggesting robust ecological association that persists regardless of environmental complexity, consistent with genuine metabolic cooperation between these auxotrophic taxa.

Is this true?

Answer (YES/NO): NO